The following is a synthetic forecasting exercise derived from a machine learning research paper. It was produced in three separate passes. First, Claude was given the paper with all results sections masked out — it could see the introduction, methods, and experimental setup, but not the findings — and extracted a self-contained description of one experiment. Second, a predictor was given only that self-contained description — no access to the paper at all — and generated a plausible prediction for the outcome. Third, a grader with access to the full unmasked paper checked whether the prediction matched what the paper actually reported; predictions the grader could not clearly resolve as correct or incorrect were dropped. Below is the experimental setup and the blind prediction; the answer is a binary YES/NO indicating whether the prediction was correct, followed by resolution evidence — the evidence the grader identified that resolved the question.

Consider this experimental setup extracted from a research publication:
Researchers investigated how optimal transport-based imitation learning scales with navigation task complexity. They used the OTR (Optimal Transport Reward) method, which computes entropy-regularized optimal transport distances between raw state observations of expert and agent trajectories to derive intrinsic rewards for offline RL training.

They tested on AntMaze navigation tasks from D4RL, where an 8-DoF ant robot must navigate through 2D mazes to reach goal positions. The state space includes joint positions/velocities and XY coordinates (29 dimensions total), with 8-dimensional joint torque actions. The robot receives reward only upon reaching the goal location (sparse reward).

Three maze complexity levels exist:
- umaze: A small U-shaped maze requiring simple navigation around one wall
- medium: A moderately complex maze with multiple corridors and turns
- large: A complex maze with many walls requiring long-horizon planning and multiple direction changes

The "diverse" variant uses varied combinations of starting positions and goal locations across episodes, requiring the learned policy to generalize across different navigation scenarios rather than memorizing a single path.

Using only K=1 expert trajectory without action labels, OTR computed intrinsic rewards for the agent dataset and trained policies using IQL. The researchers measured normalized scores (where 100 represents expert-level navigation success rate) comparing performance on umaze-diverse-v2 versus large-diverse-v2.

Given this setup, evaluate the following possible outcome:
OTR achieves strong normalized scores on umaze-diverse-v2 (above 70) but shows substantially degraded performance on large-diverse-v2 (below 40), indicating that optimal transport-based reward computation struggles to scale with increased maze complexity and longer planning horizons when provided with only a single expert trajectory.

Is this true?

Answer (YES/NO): NO